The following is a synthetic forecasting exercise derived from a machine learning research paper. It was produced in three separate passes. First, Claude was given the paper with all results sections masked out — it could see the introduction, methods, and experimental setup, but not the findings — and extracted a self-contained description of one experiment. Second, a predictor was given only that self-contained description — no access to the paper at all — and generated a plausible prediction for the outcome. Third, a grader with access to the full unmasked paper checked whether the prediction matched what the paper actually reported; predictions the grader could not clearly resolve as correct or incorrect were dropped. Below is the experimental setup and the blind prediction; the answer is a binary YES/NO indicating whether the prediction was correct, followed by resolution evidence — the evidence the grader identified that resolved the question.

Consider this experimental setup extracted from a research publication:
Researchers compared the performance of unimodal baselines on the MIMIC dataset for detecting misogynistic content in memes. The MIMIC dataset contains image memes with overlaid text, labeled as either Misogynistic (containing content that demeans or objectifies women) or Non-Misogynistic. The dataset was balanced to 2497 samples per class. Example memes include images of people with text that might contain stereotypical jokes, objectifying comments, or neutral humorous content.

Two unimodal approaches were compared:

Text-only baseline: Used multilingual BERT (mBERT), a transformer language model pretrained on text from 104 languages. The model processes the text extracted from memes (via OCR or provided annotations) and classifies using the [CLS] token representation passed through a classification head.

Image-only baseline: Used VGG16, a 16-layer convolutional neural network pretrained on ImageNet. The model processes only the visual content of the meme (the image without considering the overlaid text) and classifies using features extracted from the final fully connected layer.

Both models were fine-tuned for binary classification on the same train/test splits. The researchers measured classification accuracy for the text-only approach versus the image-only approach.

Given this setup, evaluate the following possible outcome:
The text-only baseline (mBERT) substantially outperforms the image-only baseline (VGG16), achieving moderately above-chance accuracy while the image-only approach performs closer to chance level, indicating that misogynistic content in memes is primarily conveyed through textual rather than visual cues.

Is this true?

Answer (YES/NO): NO